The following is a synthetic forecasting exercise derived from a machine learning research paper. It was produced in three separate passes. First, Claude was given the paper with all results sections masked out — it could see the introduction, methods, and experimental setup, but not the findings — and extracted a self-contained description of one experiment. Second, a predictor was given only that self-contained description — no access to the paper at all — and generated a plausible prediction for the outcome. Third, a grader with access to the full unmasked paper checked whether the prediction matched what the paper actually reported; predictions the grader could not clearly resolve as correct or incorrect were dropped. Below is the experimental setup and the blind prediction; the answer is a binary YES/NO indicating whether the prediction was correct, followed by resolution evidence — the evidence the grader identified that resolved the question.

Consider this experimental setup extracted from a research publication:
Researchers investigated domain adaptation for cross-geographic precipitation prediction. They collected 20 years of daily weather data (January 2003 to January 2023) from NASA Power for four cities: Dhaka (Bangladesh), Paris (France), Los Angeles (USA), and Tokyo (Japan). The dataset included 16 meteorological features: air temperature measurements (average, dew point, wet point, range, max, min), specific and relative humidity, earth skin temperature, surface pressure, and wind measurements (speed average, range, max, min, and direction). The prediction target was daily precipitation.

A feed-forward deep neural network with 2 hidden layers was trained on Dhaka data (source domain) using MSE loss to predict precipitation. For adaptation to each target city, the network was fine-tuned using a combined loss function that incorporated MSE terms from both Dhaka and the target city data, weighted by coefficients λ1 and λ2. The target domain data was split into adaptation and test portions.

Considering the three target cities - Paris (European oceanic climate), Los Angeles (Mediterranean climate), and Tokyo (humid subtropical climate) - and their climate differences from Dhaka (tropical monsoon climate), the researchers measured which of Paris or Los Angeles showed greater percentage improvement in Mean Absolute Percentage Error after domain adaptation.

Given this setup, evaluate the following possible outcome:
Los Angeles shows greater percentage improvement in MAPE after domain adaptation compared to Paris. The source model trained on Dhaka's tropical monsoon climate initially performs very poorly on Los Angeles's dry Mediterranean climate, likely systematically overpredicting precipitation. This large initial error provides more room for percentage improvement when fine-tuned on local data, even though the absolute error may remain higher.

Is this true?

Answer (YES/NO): NO